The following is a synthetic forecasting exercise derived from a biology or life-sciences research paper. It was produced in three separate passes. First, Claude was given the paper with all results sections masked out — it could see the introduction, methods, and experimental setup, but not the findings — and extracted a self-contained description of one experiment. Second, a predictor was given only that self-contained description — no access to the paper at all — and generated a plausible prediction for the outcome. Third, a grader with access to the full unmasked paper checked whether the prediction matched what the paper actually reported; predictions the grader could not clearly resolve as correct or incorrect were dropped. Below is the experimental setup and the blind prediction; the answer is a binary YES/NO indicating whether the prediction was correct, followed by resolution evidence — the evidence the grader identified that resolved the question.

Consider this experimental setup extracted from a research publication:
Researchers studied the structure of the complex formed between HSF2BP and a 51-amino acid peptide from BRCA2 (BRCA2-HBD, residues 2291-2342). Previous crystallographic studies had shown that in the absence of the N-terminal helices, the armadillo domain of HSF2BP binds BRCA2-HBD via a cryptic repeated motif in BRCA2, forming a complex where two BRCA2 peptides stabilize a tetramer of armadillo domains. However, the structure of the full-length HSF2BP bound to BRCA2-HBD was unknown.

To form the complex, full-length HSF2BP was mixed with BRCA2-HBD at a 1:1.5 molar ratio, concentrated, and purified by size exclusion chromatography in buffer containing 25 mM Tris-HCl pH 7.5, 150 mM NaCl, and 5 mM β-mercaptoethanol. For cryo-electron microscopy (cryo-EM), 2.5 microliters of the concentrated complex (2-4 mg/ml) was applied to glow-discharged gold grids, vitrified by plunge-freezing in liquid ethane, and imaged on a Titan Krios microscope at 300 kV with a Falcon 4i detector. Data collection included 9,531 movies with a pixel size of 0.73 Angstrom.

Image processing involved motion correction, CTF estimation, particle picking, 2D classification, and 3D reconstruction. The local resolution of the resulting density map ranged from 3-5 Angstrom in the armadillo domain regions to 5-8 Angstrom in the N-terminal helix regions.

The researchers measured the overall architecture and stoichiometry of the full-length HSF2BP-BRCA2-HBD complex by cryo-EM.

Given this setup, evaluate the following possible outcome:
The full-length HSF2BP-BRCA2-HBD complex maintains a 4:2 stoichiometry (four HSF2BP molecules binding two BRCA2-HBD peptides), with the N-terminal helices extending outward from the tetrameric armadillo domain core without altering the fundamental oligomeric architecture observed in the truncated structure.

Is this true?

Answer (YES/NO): NO